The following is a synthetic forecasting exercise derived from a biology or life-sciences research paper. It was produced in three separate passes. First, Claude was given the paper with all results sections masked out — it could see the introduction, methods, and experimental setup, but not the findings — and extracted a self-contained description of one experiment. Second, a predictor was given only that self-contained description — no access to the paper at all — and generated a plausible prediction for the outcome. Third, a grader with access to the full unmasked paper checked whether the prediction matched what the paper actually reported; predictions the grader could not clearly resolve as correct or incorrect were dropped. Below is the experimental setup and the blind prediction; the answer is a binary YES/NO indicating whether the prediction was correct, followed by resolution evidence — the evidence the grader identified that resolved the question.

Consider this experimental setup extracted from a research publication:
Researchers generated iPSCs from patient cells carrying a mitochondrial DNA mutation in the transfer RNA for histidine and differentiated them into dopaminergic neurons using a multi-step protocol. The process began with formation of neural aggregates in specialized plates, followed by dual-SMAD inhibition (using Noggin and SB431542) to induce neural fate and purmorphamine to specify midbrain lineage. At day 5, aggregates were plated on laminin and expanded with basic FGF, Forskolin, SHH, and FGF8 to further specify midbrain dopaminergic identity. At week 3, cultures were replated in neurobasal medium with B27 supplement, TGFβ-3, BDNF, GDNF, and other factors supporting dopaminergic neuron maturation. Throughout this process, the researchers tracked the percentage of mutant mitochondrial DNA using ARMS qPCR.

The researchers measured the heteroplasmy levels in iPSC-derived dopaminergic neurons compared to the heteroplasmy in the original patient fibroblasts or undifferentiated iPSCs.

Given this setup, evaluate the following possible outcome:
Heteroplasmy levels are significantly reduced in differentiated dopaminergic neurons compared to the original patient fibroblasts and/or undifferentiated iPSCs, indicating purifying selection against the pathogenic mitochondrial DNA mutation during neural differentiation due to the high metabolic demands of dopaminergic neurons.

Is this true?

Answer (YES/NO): YES